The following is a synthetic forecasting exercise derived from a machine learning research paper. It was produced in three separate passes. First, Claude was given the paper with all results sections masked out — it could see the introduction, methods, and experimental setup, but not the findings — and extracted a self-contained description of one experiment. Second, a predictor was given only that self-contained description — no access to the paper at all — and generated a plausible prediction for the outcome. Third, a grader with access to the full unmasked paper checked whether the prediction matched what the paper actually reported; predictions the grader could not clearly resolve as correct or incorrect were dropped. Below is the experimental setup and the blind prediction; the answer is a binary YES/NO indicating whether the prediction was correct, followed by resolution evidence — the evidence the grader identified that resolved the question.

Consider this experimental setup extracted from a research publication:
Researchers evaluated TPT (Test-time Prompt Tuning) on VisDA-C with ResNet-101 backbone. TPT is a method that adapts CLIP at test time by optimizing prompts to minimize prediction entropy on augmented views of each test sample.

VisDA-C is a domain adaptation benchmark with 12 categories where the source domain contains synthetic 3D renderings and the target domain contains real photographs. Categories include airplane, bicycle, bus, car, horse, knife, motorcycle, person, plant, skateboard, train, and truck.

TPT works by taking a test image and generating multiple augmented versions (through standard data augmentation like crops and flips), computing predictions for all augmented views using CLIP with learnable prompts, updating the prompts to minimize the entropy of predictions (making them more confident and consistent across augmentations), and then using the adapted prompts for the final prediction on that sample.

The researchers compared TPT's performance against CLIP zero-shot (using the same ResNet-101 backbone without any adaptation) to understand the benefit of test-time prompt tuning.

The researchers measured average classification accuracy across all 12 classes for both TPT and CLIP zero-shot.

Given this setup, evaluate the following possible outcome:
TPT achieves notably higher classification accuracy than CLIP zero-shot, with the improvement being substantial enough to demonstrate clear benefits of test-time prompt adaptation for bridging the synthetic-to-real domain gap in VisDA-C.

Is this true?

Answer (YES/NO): NO